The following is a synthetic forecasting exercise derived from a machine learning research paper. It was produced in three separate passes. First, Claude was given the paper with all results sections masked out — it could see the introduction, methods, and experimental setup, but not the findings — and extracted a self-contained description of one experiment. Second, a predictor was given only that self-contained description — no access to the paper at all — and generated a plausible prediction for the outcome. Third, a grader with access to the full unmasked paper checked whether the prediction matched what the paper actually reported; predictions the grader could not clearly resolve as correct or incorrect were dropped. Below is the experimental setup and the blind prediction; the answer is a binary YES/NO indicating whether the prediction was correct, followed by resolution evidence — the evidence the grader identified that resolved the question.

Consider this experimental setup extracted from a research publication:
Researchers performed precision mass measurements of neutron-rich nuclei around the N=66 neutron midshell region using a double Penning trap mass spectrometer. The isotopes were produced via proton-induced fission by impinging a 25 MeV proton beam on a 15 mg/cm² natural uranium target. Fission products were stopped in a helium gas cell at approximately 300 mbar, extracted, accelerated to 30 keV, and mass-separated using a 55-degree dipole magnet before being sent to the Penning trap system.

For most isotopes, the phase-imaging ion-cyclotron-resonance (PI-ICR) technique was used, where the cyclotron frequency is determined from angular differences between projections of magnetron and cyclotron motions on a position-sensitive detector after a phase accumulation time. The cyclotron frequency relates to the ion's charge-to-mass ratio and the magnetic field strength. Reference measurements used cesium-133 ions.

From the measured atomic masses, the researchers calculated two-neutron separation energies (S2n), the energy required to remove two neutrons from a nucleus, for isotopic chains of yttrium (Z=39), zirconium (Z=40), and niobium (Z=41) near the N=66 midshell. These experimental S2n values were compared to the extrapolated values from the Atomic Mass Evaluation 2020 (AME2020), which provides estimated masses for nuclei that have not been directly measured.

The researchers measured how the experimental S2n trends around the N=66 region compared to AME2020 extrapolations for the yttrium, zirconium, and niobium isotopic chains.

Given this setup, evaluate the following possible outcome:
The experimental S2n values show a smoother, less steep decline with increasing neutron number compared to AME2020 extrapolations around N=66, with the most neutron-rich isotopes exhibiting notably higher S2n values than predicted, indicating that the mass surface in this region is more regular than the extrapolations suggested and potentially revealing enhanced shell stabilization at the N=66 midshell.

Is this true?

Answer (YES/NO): NO